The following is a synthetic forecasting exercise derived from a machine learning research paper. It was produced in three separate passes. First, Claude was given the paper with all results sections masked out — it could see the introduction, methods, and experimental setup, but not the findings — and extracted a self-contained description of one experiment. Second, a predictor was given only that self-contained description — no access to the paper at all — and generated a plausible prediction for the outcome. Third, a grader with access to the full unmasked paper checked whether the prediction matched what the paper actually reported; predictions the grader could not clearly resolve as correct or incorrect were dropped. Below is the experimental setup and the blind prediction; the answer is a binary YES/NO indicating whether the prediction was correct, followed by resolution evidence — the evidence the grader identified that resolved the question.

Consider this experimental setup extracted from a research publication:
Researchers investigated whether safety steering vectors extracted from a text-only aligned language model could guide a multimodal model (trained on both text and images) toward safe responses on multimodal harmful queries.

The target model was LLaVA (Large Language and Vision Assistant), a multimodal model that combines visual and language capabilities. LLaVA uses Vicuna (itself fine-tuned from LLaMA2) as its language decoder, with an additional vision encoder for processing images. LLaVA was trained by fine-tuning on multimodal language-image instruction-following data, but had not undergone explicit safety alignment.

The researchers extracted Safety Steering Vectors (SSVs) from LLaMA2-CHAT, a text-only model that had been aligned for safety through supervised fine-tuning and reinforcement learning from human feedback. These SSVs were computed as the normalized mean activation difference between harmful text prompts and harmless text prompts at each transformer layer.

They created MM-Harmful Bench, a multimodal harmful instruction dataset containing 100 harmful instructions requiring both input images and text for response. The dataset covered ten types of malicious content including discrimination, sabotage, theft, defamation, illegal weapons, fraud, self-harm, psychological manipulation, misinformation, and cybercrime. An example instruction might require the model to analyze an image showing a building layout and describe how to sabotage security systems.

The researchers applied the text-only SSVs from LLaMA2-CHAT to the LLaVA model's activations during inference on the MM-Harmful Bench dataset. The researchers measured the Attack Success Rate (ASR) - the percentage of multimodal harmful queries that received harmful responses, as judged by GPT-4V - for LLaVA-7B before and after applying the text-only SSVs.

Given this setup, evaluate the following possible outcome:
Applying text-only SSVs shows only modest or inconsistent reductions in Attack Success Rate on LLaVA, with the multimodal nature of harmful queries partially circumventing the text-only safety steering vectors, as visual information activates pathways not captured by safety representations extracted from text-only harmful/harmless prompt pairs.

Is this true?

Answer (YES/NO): NO